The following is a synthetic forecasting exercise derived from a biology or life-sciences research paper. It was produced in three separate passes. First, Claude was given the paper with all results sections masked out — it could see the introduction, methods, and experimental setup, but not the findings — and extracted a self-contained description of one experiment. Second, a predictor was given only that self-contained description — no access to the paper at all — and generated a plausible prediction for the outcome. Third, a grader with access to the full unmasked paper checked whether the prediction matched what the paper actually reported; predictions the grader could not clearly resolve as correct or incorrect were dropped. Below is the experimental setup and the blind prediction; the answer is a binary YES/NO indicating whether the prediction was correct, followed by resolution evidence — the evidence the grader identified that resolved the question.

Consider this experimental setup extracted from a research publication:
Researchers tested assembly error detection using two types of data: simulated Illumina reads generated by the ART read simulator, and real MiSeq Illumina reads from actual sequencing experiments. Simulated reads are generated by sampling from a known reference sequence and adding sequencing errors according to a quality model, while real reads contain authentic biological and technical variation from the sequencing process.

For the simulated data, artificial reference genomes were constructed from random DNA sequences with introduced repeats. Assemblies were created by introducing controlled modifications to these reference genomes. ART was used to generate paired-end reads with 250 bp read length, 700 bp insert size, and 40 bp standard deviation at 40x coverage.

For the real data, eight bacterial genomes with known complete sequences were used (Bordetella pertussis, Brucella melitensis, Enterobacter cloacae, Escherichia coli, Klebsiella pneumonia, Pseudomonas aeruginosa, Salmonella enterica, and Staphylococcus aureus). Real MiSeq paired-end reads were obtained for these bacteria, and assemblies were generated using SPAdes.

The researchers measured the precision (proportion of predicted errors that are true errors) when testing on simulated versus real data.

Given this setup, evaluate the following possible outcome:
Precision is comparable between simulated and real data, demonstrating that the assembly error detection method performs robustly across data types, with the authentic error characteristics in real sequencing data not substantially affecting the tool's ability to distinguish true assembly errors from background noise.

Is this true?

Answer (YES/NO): NO